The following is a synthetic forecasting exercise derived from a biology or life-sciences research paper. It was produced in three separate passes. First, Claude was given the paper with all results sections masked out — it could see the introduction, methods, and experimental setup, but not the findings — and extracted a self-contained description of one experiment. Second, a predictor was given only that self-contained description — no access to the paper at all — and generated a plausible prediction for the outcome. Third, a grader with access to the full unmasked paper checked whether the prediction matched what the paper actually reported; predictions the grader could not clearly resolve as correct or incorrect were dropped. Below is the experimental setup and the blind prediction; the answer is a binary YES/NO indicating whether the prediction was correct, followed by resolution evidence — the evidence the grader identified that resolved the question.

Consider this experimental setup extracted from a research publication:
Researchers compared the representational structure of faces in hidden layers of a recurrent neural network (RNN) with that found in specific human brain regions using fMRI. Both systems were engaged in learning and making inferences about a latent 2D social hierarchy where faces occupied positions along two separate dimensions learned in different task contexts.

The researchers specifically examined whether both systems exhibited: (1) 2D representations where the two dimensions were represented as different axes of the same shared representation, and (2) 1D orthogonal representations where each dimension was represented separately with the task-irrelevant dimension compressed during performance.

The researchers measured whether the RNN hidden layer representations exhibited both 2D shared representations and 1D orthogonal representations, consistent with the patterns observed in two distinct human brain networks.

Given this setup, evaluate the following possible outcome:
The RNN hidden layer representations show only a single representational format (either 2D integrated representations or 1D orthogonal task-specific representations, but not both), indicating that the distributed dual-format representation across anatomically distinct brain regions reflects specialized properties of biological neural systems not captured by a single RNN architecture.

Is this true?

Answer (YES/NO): NO